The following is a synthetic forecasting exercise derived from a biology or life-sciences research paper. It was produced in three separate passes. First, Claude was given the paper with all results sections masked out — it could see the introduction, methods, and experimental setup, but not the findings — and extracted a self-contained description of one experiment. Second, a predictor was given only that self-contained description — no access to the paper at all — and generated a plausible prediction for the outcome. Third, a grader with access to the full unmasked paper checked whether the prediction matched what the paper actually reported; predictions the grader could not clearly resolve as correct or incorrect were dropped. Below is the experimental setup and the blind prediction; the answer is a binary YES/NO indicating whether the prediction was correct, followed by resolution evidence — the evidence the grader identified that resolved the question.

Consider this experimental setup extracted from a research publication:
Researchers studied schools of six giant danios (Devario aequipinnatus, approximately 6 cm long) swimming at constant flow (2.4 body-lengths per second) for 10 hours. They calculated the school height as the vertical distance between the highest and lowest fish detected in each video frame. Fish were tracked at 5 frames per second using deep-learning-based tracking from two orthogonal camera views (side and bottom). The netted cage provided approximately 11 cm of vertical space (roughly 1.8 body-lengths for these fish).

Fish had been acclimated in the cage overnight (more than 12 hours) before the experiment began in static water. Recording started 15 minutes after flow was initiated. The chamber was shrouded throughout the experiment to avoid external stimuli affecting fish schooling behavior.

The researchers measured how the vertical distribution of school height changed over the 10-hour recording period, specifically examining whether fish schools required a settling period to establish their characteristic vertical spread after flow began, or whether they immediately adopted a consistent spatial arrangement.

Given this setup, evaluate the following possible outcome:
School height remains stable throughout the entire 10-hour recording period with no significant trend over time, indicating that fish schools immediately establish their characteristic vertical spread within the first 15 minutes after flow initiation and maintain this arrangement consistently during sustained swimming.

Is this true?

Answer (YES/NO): NO